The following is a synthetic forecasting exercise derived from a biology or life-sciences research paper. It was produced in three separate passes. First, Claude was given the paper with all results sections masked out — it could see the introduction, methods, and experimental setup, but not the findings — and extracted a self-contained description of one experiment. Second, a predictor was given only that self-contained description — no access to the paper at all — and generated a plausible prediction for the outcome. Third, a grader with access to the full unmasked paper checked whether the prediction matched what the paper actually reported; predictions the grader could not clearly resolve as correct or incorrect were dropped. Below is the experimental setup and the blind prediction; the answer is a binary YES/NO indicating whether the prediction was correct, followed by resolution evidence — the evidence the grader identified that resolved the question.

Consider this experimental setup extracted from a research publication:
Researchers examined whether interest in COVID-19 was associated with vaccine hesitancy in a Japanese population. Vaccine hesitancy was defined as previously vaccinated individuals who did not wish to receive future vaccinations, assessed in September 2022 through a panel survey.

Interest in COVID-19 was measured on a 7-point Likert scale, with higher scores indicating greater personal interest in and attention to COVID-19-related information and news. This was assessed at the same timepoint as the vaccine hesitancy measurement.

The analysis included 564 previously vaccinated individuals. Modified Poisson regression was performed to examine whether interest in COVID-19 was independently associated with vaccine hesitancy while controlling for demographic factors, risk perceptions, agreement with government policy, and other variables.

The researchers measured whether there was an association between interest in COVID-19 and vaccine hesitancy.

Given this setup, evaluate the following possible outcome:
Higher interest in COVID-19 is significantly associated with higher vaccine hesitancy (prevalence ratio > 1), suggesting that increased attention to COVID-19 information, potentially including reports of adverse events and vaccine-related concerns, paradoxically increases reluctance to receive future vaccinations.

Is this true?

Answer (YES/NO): NO